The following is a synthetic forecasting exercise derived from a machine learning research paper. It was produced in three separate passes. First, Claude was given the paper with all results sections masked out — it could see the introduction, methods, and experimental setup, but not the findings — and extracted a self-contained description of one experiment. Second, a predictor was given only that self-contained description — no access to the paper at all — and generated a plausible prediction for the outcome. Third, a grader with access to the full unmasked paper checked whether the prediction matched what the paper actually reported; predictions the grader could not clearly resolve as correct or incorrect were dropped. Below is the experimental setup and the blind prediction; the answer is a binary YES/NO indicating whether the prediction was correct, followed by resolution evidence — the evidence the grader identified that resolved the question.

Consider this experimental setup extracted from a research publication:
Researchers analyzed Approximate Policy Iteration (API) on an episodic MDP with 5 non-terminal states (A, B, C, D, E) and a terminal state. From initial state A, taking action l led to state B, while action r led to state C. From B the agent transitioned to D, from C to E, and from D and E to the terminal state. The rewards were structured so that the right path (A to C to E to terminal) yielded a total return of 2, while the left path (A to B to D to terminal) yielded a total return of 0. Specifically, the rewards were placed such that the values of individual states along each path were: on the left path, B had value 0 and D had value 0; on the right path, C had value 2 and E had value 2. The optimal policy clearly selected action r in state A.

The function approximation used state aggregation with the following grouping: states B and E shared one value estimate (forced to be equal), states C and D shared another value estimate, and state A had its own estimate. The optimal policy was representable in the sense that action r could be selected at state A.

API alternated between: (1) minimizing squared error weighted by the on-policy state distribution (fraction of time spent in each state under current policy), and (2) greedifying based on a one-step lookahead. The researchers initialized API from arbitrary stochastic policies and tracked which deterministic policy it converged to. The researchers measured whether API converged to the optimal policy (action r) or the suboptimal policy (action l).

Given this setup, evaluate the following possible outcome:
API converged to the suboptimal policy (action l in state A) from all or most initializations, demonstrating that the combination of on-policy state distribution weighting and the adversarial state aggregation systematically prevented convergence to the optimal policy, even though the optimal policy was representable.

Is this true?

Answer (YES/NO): YES